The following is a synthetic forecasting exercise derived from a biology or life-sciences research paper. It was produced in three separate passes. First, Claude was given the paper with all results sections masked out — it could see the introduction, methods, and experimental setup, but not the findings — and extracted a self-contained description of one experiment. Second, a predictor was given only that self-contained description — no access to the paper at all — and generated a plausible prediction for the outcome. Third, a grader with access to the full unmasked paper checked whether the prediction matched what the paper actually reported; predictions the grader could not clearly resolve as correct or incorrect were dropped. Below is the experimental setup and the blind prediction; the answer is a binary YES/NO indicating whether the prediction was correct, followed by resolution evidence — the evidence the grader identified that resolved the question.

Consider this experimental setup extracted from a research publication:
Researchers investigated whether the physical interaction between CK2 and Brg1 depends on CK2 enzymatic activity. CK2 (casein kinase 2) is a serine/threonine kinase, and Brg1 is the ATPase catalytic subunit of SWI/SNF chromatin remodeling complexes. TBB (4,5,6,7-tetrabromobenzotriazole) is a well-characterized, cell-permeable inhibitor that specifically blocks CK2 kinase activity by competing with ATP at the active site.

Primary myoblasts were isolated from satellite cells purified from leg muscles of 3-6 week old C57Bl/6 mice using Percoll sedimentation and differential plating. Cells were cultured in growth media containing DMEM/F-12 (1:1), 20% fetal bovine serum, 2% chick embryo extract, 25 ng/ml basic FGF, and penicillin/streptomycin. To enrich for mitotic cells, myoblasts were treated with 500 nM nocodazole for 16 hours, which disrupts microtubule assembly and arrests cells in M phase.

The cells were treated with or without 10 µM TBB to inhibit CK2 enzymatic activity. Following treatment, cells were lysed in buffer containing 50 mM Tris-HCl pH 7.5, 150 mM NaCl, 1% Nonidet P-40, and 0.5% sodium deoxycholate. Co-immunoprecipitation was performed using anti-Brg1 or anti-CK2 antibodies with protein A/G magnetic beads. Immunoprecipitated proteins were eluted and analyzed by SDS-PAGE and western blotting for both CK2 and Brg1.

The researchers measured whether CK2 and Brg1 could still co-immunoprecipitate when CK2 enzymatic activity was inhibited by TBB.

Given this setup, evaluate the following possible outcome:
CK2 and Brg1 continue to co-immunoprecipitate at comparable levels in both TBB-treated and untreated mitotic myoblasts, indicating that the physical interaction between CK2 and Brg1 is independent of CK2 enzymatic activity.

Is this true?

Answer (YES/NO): YES